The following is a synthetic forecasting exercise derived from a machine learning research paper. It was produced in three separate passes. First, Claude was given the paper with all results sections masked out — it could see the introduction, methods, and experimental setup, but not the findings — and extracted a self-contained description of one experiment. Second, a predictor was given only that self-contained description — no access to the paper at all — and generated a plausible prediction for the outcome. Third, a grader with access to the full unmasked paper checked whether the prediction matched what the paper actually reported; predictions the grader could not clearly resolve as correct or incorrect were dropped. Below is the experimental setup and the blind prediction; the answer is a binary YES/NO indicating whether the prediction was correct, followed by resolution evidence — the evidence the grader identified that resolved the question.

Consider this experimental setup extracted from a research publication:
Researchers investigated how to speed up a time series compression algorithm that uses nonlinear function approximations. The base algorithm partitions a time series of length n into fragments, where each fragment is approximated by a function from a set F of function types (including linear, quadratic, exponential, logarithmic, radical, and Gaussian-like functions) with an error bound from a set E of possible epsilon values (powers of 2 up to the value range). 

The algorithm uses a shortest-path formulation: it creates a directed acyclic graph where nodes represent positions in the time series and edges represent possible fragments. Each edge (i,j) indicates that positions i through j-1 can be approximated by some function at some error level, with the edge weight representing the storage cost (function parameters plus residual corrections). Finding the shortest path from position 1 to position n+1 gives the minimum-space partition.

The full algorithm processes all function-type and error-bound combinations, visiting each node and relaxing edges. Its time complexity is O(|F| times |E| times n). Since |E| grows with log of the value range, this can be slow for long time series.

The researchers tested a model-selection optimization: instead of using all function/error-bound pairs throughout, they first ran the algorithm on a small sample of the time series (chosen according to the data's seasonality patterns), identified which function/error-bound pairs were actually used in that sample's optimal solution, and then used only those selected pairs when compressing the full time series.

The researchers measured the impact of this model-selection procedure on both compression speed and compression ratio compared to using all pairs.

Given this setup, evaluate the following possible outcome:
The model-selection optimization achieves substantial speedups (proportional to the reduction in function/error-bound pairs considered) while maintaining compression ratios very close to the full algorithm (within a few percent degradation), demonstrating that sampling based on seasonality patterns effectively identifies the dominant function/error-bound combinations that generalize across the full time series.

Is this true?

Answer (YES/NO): NO